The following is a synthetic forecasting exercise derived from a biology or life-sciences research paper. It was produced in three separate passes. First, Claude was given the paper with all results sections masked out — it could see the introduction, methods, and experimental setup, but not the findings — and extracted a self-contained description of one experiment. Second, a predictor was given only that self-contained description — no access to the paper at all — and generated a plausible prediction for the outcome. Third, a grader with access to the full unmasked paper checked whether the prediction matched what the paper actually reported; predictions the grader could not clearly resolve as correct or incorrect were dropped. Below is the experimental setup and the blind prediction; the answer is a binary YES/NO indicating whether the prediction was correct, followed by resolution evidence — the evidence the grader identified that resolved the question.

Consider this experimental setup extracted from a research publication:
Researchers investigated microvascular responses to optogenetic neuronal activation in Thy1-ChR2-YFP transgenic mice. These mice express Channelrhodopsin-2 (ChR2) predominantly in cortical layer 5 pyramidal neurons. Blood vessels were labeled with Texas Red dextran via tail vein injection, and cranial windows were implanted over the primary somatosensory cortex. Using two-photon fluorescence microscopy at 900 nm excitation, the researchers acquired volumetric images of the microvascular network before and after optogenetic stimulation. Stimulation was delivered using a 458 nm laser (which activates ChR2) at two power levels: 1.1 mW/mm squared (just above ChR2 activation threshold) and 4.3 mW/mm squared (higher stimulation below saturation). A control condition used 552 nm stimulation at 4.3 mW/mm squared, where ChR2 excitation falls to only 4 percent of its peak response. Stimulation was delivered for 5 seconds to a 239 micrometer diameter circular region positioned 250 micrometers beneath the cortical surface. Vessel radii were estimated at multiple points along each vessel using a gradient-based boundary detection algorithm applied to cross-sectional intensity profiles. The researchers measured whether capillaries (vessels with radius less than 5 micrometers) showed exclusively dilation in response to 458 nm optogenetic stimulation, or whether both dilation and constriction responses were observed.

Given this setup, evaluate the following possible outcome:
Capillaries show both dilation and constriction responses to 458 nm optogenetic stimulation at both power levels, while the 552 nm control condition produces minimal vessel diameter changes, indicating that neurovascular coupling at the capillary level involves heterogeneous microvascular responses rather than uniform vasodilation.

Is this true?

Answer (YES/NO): YES